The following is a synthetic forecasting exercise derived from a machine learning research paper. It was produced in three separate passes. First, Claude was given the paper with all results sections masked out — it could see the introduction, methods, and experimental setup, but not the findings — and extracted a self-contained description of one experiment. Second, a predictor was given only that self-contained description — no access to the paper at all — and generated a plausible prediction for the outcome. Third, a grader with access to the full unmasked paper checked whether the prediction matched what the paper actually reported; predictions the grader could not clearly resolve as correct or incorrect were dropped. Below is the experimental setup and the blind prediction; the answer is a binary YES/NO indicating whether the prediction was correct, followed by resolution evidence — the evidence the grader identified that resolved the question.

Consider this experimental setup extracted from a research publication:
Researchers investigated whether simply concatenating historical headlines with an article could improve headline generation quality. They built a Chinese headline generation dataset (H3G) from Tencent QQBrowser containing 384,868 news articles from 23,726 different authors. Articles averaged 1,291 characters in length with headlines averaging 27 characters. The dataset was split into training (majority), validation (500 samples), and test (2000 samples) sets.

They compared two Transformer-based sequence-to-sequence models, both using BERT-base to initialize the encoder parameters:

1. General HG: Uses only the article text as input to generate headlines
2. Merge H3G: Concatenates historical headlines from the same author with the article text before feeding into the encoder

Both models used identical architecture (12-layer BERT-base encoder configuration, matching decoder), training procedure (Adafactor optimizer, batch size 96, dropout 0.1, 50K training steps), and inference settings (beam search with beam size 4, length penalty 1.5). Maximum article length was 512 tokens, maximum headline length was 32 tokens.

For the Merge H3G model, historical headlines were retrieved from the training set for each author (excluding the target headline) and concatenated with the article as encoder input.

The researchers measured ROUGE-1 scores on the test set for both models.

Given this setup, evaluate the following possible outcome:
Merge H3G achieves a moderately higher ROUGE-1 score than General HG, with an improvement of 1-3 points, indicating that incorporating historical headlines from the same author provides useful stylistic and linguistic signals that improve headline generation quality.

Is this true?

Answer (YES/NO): NO